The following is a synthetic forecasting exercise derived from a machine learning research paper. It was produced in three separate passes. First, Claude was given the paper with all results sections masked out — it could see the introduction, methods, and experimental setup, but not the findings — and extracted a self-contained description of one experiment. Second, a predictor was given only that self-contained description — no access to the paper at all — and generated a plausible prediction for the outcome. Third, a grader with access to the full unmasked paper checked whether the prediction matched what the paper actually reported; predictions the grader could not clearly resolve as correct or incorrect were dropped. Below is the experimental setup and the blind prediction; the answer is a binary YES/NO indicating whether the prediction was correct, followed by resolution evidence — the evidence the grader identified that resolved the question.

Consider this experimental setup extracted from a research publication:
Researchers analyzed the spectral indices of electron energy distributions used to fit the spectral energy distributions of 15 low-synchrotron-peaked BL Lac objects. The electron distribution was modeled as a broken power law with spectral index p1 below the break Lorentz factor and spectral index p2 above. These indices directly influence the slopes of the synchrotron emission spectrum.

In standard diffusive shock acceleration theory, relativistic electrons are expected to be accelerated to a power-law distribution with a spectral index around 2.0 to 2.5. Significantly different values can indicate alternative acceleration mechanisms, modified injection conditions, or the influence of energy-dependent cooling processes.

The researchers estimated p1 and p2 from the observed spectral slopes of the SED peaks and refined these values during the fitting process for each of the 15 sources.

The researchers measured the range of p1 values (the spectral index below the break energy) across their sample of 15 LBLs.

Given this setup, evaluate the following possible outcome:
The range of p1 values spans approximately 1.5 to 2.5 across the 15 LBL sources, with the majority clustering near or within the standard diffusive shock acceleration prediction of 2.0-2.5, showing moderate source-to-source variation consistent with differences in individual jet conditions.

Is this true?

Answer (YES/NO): NO